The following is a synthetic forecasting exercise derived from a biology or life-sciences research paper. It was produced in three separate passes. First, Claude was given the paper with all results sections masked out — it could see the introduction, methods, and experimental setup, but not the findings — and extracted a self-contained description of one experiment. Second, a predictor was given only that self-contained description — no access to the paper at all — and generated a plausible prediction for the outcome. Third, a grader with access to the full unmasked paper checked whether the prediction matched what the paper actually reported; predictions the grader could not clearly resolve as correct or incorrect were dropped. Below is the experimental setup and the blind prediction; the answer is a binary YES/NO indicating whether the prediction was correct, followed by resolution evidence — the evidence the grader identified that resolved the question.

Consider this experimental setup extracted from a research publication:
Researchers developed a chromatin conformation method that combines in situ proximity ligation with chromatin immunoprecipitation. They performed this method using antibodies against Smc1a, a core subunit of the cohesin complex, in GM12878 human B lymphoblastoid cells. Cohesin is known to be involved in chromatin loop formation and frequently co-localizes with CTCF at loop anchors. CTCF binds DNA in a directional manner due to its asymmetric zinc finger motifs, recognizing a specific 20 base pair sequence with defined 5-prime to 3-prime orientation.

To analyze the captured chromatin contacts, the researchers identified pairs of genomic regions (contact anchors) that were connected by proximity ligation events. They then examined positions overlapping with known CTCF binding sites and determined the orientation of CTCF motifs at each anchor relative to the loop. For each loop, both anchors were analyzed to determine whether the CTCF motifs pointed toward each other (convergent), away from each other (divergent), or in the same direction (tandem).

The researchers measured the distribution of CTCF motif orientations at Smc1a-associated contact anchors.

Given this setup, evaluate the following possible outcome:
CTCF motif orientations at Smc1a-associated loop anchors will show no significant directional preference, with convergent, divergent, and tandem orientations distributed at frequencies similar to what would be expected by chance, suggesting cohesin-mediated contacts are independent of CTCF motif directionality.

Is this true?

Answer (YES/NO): NO